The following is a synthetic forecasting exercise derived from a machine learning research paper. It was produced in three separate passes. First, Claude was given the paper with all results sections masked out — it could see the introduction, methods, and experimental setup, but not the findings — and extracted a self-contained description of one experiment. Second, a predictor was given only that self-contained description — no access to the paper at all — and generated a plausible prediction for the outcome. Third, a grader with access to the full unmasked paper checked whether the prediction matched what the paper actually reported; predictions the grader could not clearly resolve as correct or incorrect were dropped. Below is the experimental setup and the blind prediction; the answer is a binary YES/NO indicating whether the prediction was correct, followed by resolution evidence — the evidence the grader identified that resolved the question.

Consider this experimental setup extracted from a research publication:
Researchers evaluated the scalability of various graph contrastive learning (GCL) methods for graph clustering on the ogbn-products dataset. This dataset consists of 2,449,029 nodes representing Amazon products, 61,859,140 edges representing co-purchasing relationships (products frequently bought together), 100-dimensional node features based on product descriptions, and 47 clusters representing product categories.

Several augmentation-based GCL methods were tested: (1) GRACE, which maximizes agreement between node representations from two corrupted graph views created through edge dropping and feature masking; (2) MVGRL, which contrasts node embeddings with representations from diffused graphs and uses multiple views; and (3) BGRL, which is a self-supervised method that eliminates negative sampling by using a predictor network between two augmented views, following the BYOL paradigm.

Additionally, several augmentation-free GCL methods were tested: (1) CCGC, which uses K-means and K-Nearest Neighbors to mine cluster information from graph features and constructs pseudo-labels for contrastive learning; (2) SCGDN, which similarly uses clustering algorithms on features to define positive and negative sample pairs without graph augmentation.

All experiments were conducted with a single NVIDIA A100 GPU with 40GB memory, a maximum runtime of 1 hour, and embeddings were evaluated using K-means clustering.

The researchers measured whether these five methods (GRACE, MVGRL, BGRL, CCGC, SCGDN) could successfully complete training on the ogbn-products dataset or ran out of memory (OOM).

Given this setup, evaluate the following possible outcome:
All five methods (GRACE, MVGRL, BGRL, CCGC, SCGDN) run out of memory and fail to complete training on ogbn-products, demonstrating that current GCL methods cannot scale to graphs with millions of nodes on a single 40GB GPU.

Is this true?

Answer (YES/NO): YES